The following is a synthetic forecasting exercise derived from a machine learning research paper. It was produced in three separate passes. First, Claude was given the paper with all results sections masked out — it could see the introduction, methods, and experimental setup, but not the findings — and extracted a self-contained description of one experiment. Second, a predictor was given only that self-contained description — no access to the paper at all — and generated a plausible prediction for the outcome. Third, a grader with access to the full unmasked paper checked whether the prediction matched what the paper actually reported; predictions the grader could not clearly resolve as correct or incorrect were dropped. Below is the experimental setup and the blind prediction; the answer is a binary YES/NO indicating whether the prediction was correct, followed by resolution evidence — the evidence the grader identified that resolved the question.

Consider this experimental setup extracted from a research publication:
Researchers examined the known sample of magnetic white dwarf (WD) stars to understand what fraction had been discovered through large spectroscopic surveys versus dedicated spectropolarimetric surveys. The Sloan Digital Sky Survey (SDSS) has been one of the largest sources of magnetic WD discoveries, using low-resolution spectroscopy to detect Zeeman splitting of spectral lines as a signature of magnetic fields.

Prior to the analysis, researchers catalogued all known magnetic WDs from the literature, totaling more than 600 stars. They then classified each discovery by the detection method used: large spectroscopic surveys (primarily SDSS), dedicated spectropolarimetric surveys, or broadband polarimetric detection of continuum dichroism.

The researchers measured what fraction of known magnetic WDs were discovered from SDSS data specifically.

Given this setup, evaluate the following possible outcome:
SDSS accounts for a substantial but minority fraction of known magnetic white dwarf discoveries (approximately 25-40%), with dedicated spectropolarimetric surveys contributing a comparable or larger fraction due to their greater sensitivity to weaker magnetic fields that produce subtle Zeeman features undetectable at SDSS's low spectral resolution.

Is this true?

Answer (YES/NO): NO